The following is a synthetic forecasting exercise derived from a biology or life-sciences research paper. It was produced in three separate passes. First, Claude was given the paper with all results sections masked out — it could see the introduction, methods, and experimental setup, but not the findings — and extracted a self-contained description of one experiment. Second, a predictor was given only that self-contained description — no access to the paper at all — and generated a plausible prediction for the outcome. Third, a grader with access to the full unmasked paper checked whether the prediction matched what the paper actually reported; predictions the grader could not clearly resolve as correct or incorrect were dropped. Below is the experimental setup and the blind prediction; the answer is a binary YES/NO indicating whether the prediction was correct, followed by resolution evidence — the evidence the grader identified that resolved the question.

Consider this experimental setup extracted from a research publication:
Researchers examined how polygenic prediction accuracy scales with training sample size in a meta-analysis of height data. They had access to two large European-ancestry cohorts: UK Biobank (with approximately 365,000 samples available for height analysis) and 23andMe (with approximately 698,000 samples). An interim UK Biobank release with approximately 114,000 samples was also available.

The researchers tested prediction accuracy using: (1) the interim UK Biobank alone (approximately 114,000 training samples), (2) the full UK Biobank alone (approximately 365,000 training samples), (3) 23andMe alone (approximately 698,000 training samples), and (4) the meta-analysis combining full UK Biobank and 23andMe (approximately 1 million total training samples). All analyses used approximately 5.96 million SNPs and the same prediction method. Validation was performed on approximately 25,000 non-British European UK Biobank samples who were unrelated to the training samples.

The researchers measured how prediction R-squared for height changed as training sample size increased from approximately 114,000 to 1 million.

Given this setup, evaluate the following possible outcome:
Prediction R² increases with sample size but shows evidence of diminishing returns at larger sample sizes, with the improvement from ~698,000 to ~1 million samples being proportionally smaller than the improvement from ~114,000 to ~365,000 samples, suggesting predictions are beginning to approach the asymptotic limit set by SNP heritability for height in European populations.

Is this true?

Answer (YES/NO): NO